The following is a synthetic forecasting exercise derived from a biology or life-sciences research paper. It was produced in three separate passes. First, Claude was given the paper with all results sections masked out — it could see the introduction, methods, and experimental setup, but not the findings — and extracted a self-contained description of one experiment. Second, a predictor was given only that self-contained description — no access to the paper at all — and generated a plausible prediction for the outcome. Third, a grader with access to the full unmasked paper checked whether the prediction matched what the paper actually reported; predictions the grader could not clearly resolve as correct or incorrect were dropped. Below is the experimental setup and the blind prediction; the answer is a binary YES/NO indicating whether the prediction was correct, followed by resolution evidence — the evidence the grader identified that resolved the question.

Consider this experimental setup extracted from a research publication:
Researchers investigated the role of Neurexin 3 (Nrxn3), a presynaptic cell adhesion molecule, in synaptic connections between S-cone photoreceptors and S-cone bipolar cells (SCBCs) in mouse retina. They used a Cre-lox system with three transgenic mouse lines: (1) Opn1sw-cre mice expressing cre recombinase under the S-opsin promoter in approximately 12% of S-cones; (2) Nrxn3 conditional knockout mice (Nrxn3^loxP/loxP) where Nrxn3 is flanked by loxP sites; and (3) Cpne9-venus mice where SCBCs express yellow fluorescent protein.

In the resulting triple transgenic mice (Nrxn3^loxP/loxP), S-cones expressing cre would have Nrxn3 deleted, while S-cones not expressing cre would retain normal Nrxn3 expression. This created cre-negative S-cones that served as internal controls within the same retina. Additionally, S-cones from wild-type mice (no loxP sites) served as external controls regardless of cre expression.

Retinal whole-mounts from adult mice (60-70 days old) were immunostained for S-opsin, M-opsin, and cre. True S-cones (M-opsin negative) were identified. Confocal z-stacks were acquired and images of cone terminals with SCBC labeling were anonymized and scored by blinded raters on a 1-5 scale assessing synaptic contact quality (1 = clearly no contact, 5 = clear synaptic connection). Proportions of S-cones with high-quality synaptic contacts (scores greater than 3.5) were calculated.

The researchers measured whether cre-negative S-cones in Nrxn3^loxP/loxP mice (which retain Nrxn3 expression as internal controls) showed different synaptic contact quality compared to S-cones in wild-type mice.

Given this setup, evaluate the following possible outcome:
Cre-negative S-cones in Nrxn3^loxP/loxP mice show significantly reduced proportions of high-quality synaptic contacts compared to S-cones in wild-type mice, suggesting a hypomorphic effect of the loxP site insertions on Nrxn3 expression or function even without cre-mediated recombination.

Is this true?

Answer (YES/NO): NO